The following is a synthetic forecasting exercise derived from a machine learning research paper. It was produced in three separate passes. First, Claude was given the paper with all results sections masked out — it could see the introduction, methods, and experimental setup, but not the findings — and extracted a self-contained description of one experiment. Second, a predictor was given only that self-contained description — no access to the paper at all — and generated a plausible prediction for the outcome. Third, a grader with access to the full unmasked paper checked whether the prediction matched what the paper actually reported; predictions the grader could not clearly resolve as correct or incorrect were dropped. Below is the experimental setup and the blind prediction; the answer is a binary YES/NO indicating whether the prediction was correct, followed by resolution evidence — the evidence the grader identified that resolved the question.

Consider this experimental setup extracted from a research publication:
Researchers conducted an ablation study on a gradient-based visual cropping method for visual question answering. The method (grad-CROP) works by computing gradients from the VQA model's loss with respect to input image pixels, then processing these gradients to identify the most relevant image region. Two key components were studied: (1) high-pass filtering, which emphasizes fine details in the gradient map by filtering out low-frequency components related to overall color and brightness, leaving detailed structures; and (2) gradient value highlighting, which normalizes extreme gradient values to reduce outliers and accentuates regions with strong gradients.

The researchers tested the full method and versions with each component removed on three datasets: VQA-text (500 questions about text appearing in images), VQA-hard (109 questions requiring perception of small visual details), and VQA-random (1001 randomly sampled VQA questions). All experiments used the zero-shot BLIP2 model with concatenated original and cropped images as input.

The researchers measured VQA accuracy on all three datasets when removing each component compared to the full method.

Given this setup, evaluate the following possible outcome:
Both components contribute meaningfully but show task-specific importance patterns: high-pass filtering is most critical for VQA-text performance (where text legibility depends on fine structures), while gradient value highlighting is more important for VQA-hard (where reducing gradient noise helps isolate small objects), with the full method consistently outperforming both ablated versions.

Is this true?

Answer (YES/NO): NO